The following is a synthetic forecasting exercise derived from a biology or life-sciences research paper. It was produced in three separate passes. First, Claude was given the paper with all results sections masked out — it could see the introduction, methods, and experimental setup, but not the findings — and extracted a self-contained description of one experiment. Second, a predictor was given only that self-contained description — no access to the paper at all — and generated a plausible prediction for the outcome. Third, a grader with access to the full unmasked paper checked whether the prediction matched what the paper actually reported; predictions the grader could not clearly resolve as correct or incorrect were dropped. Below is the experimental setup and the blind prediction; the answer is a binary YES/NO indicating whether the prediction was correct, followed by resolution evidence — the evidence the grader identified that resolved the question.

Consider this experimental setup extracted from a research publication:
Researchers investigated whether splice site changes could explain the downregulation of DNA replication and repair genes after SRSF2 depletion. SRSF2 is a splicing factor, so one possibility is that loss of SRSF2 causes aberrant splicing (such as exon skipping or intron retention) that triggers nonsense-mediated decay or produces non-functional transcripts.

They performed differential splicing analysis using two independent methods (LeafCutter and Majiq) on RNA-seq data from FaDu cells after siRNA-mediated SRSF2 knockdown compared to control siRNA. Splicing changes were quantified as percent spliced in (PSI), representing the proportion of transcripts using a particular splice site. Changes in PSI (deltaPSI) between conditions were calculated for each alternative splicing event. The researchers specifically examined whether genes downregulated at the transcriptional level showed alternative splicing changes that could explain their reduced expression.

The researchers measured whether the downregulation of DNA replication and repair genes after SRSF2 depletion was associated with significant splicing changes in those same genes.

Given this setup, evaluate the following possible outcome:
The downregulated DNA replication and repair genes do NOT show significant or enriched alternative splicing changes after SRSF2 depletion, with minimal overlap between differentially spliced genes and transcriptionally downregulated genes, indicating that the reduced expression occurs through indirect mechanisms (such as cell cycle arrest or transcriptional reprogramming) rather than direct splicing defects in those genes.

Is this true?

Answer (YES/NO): YES